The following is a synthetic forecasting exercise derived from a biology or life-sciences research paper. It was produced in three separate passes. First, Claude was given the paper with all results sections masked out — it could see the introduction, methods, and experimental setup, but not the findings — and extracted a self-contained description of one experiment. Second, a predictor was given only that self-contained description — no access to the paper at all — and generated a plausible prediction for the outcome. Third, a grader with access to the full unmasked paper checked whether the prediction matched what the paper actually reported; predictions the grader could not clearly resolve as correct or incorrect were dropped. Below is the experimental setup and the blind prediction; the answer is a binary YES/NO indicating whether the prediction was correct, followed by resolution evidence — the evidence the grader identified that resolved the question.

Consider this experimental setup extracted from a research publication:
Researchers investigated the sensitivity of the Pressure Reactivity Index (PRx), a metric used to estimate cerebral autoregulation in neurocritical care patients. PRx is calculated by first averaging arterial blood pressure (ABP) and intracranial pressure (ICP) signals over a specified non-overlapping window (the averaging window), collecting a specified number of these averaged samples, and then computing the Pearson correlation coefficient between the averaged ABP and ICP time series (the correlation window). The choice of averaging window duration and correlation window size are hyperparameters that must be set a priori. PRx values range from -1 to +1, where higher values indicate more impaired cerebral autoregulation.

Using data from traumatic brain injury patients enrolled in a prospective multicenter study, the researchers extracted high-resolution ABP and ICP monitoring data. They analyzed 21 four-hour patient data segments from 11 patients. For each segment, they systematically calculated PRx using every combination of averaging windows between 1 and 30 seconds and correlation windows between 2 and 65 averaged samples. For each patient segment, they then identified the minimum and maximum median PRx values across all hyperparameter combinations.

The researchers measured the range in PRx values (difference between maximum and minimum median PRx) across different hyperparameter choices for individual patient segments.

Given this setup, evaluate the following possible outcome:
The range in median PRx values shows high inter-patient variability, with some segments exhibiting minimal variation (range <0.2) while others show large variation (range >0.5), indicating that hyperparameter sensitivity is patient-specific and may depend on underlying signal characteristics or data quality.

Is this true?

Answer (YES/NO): NO